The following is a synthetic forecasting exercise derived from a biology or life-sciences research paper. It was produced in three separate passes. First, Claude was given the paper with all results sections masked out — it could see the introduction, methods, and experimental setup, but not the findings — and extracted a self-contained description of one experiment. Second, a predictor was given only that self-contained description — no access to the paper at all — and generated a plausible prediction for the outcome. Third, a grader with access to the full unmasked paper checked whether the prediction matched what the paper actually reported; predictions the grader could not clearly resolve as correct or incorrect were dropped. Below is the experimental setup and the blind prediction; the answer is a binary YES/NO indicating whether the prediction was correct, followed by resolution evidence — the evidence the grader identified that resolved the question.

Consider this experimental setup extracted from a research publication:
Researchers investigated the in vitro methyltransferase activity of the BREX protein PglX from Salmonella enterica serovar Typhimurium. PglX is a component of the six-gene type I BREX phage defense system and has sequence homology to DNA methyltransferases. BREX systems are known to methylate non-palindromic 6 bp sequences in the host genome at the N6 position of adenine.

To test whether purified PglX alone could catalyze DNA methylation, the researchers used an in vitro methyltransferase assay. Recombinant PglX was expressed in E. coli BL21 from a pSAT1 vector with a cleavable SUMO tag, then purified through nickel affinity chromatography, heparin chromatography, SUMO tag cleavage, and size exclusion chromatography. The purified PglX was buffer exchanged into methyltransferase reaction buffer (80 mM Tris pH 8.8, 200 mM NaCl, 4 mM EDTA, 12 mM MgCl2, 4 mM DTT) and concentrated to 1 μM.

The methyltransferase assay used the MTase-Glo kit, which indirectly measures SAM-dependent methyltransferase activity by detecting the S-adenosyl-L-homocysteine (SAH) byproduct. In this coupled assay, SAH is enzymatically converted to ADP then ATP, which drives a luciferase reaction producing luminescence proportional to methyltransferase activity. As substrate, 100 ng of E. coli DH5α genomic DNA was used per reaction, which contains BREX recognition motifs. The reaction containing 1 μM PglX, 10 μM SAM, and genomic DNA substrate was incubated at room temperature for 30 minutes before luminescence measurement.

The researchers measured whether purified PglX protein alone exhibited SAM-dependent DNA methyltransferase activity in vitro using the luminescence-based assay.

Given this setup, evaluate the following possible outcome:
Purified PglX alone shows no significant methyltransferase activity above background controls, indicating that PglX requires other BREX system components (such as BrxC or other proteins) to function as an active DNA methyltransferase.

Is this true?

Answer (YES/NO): YES